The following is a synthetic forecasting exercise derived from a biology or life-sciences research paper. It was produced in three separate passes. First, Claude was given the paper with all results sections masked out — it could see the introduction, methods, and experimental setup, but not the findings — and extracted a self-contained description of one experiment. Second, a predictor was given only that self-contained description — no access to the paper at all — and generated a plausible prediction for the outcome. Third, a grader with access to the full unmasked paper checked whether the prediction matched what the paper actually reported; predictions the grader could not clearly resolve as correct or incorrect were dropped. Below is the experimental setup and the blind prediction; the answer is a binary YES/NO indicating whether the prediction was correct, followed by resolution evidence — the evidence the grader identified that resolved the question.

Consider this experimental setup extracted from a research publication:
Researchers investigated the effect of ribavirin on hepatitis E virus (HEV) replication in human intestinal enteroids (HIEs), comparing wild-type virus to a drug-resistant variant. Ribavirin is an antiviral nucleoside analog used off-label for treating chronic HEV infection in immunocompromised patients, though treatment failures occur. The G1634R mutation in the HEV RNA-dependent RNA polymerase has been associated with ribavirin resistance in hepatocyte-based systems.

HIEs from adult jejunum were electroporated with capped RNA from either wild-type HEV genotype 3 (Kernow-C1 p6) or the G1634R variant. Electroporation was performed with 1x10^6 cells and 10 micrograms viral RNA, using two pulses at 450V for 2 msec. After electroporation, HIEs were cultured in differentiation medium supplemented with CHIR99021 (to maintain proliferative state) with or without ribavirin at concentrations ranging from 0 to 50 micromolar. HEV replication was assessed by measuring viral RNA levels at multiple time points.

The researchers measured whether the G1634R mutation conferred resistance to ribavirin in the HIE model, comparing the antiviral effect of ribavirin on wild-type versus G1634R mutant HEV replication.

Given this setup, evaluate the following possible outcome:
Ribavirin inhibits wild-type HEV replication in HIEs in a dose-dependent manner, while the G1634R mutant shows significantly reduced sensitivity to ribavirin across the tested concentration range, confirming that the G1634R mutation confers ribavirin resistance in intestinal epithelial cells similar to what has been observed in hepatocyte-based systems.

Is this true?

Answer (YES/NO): NO